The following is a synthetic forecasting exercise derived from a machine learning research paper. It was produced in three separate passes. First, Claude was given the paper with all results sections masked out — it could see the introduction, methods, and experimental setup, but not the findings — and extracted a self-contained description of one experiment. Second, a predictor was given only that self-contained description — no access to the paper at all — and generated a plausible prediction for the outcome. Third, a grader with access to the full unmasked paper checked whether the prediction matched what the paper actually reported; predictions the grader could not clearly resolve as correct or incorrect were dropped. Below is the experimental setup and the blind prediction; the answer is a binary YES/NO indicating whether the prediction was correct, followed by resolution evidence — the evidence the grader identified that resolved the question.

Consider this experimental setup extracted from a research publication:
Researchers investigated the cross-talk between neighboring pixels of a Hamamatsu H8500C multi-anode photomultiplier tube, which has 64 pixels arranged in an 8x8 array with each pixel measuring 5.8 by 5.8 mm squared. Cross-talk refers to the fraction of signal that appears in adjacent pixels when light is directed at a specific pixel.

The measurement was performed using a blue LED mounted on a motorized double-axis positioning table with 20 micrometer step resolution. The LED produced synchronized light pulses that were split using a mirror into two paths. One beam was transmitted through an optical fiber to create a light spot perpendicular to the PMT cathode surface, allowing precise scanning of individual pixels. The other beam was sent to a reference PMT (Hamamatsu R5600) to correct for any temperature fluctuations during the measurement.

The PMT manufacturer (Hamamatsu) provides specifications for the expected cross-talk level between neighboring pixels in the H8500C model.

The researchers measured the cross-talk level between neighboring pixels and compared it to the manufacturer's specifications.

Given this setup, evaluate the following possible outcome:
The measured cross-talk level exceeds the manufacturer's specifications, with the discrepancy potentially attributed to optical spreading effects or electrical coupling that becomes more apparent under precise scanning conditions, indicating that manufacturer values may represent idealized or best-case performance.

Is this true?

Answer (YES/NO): YES